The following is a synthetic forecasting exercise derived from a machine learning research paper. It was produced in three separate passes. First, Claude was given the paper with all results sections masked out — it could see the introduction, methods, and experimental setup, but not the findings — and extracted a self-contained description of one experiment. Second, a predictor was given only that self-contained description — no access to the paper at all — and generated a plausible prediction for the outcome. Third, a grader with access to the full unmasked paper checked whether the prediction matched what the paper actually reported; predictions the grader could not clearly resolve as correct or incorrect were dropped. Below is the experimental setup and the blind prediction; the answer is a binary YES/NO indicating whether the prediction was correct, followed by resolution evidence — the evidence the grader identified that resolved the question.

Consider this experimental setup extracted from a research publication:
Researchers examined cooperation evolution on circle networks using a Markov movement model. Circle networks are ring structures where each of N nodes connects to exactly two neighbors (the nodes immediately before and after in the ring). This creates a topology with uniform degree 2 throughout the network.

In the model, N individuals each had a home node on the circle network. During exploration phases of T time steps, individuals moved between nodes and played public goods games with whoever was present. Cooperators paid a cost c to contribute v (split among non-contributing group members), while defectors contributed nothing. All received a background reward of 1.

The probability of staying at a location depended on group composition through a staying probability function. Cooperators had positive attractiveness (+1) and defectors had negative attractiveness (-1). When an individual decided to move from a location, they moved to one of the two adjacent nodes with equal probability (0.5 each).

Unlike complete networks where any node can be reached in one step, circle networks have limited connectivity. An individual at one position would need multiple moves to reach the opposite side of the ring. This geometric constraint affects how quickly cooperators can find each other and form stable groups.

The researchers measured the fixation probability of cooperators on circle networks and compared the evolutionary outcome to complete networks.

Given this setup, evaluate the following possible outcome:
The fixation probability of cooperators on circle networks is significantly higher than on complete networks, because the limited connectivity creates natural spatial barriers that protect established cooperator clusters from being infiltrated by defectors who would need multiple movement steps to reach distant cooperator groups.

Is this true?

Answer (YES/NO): NO